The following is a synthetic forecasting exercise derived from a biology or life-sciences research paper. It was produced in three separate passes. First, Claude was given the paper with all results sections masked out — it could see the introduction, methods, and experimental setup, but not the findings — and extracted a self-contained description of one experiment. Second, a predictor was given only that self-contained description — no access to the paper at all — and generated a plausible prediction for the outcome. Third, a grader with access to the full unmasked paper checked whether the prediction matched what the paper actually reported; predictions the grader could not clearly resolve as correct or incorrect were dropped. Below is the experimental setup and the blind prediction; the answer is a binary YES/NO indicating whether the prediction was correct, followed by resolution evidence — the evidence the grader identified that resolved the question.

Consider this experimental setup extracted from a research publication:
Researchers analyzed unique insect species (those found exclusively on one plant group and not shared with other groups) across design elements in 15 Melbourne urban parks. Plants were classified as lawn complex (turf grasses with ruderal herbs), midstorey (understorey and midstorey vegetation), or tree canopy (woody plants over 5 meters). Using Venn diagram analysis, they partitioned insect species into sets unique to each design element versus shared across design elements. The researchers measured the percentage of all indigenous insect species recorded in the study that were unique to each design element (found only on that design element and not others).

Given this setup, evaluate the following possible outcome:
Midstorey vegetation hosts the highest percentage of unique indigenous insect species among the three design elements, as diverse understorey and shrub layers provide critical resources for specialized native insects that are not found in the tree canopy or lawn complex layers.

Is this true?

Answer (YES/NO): YES